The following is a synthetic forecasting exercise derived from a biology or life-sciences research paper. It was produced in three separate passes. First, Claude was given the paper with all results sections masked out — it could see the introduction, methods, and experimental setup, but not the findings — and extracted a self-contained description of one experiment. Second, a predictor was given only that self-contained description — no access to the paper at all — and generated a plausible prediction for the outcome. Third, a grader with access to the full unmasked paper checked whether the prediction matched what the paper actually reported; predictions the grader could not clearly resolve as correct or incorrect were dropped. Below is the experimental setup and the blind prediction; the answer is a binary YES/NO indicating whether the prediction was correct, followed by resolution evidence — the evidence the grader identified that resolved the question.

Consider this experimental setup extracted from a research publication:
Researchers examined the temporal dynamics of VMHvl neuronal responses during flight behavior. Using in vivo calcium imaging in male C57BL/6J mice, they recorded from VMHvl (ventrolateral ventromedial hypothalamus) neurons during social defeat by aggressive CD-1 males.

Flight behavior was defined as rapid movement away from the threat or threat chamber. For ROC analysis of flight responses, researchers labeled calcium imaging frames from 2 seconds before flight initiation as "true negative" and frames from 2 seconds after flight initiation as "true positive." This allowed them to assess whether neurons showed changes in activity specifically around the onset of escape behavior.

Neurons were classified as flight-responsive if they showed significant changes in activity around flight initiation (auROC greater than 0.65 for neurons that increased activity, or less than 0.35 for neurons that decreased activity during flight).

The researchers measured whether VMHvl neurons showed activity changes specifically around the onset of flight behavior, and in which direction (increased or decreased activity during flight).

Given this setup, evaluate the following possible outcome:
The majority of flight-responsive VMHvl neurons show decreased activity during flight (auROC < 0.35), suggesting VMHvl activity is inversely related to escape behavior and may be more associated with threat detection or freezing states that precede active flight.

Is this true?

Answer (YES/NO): YES